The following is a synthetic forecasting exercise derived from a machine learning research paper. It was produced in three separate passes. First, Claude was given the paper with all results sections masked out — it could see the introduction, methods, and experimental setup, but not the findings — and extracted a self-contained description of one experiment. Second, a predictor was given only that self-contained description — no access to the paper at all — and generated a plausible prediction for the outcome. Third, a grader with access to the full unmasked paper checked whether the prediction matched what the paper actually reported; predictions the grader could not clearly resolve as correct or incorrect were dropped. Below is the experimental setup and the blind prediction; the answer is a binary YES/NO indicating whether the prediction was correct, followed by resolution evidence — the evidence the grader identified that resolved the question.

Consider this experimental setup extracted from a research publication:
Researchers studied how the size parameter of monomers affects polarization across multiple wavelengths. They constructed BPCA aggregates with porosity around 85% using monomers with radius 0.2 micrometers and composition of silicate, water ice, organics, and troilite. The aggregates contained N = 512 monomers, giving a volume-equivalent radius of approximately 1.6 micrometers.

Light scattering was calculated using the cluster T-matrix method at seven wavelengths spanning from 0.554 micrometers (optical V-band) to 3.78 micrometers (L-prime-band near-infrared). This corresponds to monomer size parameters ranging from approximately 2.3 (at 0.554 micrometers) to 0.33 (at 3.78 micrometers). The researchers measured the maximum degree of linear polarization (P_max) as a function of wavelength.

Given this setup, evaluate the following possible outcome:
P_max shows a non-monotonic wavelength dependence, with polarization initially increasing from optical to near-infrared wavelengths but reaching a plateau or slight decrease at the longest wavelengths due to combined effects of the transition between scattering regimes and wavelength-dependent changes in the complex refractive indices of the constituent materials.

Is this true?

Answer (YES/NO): NO